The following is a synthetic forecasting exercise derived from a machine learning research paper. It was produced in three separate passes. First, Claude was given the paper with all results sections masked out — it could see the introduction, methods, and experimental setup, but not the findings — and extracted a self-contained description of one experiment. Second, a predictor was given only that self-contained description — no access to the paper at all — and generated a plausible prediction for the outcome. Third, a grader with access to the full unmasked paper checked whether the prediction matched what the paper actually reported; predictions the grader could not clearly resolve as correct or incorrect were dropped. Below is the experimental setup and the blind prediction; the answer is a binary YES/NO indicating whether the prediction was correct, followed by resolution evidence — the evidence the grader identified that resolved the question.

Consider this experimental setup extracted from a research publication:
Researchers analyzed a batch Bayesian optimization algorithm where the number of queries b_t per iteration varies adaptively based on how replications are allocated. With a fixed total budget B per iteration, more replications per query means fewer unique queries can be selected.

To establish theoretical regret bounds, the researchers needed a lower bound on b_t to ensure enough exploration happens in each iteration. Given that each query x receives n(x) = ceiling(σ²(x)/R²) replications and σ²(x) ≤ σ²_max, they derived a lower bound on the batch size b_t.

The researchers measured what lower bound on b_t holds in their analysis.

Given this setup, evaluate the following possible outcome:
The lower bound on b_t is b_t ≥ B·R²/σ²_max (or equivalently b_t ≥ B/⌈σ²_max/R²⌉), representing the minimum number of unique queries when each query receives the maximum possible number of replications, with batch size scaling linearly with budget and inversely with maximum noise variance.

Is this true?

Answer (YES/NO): NO